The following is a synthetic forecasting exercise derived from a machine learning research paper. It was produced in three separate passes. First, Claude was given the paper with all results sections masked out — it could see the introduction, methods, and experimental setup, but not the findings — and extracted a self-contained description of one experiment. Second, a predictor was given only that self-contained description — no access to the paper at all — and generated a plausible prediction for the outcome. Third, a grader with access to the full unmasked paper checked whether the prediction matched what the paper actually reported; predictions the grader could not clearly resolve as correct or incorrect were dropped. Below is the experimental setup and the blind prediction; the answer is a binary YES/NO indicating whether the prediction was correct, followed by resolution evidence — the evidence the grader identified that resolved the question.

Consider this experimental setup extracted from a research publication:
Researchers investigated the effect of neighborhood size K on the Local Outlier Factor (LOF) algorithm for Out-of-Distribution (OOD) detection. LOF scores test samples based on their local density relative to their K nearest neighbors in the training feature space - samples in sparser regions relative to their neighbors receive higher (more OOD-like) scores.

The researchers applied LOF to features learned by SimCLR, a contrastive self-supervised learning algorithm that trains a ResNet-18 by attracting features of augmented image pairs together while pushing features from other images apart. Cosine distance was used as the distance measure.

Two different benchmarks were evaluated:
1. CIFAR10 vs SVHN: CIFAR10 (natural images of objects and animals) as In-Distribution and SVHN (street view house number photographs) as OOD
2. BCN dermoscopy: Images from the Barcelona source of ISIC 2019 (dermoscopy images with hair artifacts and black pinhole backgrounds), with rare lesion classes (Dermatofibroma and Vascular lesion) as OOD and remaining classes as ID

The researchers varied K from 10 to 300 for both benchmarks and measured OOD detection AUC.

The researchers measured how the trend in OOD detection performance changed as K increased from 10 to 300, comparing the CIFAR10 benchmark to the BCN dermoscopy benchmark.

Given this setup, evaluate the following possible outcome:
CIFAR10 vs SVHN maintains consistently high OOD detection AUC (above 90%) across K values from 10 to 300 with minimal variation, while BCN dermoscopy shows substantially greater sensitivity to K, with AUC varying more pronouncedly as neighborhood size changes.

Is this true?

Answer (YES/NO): NO